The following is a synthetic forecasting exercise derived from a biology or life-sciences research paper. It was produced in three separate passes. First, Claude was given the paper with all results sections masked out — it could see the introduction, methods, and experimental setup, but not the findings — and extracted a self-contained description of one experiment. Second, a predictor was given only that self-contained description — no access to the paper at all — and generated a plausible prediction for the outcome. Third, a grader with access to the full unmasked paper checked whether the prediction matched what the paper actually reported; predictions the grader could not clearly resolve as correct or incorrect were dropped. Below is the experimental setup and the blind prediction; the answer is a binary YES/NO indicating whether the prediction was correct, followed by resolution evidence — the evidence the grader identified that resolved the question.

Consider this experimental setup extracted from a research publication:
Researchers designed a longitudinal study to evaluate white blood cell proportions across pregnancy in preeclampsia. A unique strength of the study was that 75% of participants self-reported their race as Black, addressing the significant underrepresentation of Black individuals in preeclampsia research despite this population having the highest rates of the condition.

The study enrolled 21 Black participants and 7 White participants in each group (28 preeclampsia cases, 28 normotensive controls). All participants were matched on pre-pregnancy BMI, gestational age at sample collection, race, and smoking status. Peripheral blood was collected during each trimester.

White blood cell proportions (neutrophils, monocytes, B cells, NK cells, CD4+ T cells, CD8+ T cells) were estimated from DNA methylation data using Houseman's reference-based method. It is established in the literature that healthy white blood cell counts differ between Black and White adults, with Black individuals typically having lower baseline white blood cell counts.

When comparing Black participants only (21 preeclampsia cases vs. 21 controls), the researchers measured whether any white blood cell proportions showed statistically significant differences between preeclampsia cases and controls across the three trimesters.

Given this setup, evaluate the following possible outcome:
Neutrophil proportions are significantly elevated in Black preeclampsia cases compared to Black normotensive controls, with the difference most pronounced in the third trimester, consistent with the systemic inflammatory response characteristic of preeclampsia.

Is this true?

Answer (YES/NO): NO